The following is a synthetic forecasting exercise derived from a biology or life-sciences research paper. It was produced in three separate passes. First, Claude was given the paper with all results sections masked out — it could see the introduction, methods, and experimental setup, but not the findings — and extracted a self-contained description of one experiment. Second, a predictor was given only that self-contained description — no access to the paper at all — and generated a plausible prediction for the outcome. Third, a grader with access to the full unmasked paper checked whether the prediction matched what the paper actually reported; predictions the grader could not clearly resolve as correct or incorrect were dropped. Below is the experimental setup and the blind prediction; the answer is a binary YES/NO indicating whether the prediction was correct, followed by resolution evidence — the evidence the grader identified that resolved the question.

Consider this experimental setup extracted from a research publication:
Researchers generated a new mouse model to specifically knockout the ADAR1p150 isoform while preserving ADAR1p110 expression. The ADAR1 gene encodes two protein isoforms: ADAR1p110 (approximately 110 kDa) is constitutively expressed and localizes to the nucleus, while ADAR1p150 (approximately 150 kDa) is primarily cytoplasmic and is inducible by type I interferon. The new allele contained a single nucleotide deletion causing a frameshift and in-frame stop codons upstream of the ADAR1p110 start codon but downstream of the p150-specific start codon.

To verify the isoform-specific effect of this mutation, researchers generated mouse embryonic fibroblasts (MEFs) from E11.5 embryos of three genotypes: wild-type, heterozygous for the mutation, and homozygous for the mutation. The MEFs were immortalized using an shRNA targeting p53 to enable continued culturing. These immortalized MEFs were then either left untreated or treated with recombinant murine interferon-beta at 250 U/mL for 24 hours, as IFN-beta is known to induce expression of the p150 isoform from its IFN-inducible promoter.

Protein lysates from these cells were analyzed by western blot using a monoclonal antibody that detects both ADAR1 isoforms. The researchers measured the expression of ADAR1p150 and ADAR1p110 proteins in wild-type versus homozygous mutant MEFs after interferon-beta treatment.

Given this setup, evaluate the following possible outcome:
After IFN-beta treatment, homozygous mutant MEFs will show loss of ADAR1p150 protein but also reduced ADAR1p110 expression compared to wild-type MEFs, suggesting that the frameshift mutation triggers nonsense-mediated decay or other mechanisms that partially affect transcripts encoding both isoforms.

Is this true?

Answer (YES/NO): NO